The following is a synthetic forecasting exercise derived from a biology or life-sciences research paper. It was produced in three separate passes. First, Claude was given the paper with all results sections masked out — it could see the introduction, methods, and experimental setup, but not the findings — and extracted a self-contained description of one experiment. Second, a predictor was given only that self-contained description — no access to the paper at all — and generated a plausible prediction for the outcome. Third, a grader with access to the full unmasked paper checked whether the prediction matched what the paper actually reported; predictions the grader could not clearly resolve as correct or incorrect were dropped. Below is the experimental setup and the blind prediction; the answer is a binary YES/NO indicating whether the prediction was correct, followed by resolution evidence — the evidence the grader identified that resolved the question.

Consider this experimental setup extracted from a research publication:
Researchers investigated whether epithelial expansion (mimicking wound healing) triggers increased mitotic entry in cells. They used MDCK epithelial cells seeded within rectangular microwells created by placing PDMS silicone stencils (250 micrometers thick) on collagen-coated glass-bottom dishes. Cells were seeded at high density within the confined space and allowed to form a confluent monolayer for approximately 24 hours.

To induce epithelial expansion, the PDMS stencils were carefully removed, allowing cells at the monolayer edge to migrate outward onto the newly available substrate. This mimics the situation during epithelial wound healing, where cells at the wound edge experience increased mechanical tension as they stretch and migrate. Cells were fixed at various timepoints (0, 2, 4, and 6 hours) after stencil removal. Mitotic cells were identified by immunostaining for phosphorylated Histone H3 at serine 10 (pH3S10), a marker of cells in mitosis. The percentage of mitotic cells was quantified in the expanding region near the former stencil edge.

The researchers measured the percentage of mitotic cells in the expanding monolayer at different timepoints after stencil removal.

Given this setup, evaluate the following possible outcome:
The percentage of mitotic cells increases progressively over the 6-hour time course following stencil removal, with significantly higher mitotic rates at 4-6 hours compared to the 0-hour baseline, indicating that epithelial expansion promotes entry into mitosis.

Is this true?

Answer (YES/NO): NO